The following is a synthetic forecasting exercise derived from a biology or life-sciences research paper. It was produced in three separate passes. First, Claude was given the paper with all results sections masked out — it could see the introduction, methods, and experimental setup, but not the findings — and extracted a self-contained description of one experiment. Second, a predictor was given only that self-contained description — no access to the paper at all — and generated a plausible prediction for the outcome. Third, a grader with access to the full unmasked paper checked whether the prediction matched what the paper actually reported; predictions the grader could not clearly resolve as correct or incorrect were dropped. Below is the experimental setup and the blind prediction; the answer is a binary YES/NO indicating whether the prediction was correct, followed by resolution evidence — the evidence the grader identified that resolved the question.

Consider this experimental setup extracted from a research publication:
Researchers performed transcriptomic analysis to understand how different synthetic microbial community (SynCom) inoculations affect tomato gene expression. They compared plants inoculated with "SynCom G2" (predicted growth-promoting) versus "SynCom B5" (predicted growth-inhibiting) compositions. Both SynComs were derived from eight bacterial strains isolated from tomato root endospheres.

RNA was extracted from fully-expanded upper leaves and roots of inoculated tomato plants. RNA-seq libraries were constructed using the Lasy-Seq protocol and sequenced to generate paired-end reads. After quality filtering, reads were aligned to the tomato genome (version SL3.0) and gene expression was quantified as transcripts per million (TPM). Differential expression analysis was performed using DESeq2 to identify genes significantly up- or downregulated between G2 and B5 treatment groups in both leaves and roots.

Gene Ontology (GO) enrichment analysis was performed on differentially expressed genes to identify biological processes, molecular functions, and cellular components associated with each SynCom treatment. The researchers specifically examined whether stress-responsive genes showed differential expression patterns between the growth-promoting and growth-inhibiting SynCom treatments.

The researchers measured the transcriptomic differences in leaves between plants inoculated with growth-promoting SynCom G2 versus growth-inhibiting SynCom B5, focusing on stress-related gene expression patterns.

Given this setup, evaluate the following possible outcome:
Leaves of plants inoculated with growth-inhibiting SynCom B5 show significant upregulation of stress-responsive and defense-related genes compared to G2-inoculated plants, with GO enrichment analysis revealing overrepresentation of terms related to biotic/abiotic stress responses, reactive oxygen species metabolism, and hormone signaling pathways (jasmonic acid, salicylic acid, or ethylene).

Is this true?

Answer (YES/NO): NO